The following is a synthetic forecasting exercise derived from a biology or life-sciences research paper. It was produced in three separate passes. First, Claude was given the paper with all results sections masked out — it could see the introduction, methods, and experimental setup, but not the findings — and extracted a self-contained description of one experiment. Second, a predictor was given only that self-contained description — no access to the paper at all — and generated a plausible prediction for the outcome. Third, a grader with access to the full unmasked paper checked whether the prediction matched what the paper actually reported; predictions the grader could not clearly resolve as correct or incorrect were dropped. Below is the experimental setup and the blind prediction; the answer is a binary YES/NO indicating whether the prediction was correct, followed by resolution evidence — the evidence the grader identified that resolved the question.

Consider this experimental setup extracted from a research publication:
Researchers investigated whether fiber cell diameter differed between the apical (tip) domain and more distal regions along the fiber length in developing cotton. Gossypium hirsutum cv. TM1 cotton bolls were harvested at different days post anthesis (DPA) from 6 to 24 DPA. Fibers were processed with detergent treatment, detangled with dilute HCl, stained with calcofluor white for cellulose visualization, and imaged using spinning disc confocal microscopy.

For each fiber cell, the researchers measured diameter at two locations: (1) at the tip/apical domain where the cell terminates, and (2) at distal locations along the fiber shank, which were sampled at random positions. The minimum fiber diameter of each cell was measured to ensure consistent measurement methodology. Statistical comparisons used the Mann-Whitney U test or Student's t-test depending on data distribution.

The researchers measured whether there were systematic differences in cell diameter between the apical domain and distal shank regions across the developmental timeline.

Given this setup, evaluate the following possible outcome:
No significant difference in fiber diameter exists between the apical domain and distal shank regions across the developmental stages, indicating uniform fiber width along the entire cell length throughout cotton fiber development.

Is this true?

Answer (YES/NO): NO